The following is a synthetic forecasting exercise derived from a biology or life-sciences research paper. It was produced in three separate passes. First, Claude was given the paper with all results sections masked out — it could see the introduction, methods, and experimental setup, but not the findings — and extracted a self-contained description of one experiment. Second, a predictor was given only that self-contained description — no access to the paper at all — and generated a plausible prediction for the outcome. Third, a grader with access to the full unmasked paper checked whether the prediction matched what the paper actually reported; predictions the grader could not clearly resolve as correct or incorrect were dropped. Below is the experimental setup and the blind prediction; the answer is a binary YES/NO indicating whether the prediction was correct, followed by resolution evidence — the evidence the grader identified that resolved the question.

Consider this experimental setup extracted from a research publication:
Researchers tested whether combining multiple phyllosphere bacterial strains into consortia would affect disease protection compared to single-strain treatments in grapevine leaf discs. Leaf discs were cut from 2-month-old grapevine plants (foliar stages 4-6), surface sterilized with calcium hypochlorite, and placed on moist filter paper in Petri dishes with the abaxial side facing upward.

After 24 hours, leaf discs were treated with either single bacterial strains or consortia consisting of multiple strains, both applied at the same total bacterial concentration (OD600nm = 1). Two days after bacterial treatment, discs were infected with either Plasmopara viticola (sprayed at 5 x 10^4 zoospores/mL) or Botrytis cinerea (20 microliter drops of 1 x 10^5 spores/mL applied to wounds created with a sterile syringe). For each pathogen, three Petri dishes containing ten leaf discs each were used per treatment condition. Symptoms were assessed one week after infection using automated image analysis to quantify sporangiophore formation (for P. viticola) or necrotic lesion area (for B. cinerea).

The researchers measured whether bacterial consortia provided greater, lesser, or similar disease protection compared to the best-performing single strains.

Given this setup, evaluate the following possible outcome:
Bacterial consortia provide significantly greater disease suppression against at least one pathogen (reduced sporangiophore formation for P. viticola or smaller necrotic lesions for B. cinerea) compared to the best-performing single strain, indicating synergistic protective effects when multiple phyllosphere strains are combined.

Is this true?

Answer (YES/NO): YES